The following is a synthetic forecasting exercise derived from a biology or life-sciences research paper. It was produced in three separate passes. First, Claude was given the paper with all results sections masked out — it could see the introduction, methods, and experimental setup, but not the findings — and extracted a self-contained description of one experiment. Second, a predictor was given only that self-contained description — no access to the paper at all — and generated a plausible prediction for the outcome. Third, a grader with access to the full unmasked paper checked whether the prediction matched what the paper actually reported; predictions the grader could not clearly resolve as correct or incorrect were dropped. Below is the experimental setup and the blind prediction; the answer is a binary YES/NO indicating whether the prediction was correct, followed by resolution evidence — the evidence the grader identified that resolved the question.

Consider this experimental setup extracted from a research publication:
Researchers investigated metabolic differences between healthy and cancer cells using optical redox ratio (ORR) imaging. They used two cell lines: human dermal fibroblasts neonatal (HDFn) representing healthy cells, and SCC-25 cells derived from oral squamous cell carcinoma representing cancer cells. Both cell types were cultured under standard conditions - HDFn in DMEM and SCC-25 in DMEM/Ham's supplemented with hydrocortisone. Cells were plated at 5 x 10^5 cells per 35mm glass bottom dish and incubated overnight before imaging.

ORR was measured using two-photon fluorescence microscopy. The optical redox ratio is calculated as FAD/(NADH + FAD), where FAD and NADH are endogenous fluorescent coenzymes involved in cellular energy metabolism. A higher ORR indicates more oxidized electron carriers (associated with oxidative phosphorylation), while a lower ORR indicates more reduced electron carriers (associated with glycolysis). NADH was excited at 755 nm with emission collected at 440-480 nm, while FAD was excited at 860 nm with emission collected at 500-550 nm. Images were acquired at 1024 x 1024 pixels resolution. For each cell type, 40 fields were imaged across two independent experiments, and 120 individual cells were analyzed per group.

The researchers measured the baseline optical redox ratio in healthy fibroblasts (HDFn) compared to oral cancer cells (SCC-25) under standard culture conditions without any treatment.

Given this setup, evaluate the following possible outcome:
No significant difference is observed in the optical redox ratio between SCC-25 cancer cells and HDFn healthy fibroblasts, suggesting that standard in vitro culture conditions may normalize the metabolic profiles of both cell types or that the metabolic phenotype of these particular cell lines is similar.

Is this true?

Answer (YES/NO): NO